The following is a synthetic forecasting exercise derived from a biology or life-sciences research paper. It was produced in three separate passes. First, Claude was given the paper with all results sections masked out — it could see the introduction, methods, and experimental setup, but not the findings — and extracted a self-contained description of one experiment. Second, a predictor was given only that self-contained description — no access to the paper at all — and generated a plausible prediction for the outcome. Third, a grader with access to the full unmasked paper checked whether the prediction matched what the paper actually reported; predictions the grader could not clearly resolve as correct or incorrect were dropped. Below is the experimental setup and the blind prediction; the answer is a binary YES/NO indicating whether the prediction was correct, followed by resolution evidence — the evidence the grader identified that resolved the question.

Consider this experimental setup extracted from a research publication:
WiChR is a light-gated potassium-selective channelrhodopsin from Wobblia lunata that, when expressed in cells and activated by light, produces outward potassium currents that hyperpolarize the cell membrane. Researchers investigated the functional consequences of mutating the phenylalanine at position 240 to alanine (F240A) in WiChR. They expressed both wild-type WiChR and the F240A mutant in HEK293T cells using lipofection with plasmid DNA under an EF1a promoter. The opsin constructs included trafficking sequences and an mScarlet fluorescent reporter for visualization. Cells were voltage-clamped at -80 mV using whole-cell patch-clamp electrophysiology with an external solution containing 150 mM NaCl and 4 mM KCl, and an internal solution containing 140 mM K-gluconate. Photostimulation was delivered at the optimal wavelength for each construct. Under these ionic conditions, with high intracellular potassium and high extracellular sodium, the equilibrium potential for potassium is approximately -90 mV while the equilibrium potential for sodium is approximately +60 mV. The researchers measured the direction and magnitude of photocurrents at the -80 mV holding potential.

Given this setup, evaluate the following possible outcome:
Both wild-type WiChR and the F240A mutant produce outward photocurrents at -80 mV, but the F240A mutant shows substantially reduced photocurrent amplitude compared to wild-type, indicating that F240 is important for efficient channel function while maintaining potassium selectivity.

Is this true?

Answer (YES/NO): NO